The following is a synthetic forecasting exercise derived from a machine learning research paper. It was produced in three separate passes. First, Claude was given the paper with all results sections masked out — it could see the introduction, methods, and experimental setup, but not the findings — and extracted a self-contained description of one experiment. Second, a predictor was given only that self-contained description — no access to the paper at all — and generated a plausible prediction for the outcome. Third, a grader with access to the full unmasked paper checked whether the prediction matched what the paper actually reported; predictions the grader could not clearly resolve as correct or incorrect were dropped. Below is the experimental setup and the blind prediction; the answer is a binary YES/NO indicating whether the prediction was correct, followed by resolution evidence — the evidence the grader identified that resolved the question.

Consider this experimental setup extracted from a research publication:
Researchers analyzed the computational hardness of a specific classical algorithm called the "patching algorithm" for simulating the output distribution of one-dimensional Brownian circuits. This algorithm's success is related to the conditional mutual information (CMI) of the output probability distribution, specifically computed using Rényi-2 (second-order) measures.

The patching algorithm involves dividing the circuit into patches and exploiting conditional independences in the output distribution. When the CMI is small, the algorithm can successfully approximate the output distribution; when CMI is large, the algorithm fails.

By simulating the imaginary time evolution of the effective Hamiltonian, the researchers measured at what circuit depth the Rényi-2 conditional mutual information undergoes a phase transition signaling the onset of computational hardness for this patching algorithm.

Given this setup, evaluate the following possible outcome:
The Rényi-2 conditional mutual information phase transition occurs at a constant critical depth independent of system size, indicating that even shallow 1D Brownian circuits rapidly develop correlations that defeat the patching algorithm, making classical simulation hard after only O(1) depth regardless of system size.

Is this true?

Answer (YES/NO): NO